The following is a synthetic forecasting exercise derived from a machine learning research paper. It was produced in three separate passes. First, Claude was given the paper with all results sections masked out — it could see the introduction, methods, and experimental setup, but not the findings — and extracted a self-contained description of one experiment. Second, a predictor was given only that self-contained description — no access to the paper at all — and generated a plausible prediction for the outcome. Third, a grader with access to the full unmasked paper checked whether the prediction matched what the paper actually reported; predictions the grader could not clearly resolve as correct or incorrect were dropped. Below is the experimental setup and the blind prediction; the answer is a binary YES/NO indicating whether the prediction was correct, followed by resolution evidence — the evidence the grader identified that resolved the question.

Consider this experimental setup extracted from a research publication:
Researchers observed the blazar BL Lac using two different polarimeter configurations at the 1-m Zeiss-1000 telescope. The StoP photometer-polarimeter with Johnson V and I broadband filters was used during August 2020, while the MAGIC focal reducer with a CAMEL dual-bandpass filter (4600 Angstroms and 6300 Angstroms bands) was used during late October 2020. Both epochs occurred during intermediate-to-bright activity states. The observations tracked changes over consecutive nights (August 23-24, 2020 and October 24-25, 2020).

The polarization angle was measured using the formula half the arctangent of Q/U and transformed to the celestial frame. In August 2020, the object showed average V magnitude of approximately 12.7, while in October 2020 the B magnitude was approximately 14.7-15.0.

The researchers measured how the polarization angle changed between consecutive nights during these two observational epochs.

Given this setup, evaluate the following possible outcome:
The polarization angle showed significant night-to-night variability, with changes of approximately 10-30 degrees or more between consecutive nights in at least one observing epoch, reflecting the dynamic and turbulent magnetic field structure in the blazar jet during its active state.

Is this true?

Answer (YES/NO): YES